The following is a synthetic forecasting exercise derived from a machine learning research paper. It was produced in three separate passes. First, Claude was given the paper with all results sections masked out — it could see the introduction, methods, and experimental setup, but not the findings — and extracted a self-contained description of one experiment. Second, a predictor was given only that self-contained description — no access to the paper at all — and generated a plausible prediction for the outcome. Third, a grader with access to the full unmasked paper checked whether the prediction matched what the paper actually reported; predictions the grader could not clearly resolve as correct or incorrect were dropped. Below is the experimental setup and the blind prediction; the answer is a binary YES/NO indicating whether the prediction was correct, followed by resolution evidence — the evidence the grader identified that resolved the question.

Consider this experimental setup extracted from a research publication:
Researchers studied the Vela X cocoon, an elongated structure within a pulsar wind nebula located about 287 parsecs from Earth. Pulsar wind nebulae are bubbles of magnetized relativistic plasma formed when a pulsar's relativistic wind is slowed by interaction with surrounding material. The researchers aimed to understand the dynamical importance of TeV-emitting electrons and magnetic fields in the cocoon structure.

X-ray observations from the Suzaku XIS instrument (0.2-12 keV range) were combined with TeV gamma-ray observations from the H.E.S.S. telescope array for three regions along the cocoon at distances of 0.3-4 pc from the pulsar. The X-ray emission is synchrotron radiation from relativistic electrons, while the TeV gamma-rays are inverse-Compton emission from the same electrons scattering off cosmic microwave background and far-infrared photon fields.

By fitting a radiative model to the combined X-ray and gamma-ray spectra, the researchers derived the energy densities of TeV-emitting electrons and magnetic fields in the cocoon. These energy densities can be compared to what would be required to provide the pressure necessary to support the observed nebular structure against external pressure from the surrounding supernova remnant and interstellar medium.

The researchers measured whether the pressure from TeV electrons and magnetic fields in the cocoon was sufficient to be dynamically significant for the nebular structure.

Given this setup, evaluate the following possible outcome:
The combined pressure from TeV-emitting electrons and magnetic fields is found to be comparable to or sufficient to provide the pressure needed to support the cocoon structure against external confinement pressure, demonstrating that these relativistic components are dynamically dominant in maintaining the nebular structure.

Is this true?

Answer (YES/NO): NO